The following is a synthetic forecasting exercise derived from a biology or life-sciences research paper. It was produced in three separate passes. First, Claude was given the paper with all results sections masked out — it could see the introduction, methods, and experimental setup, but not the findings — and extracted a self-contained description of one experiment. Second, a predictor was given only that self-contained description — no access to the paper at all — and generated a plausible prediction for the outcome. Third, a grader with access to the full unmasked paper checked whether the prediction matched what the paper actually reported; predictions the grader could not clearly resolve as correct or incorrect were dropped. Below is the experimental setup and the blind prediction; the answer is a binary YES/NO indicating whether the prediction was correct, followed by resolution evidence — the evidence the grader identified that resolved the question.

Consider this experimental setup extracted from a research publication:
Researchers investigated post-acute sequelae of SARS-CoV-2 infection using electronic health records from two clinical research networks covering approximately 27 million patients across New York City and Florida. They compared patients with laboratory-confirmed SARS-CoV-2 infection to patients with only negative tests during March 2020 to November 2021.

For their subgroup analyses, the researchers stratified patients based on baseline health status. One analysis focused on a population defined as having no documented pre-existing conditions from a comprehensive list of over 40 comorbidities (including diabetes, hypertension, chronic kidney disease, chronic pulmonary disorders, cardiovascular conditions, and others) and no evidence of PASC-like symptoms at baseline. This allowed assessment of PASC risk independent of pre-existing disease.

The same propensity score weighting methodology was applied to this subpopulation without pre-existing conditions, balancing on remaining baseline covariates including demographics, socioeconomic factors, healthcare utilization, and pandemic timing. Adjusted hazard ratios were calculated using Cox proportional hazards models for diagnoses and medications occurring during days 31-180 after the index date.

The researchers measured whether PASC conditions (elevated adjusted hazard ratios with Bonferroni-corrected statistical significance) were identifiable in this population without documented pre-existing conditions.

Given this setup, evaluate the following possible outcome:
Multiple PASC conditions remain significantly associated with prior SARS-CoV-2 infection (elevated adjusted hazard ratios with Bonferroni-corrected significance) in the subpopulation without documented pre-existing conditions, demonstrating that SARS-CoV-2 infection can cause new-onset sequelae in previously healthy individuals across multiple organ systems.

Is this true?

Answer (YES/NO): YES